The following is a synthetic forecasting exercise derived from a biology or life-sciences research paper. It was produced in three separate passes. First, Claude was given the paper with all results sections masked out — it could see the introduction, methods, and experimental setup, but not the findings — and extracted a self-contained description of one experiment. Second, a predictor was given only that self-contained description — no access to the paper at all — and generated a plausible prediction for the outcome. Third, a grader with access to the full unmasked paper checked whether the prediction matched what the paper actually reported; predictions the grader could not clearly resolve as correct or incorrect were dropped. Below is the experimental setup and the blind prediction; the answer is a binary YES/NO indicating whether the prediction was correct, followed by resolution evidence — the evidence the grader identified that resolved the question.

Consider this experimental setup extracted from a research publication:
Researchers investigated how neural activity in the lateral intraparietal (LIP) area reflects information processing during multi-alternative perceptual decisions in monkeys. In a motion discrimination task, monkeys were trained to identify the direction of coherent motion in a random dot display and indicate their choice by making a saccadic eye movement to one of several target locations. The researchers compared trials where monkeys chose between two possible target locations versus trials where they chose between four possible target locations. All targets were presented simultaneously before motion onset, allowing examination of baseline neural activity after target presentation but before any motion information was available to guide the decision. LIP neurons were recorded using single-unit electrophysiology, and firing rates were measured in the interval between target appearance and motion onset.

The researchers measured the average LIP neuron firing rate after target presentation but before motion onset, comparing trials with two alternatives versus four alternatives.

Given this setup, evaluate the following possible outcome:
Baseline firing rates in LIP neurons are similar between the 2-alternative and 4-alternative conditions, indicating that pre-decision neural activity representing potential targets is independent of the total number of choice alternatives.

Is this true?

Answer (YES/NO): NO